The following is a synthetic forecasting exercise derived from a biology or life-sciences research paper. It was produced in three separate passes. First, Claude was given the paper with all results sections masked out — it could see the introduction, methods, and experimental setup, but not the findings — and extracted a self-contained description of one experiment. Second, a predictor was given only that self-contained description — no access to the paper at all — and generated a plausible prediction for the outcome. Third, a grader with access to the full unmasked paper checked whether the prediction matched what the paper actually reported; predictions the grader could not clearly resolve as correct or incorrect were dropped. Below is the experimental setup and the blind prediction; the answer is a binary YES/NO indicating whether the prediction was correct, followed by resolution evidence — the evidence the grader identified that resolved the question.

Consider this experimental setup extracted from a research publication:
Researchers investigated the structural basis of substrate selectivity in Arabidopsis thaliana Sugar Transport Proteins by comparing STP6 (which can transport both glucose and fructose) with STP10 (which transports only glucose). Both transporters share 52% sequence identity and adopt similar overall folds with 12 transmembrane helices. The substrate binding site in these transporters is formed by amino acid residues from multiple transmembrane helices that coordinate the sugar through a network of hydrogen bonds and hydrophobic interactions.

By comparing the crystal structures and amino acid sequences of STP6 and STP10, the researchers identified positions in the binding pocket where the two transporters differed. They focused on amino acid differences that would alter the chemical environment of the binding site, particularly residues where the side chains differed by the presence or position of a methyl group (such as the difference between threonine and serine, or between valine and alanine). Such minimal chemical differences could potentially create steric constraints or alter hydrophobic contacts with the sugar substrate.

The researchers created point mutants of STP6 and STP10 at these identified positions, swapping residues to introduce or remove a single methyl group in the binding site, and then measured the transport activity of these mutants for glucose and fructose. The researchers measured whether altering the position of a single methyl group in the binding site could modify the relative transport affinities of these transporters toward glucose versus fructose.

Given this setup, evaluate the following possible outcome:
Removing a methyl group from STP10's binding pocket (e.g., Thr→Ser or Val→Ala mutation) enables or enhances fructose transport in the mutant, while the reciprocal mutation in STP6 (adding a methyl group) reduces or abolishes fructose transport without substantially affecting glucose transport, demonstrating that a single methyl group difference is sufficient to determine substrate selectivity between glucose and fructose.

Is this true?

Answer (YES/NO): NO